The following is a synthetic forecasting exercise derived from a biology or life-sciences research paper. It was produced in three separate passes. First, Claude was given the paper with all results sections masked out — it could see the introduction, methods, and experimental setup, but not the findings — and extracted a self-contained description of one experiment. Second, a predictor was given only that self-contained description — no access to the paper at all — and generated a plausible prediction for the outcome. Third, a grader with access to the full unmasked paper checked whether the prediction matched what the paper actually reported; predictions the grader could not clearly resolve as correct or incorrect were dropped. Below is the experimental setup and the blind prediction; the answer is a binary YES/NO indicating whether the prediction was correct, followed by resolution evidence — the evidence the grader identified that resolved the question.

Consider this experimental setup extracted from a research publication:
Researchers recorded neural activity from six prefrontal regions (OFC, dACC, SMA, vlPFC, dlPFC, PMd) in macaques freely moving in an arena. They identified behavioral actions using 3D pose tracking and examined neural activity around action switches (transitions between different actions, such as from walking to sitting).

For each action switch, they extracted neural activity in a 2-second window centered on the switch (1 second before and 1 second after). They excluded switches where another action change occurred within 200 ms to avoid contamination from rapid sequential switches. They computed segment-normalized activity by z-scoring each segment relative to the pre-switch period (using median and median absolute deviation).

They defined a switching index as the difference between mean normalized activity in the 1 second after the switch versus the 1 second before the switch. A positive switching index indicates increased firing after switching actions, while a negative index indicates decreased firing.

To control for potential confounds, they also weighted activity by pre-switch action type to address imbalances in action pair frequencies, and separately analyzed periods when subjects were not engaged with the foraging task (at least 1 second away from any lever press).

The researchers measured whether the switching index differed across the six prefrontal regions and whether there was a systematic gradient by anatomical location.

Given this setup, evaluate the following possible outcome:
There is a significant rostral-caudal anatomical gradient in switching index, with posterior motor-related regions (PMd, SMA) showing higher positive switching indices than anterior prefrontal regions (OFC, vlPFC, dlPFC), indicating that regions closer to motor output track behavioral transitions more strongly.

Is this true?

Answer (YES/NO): NO